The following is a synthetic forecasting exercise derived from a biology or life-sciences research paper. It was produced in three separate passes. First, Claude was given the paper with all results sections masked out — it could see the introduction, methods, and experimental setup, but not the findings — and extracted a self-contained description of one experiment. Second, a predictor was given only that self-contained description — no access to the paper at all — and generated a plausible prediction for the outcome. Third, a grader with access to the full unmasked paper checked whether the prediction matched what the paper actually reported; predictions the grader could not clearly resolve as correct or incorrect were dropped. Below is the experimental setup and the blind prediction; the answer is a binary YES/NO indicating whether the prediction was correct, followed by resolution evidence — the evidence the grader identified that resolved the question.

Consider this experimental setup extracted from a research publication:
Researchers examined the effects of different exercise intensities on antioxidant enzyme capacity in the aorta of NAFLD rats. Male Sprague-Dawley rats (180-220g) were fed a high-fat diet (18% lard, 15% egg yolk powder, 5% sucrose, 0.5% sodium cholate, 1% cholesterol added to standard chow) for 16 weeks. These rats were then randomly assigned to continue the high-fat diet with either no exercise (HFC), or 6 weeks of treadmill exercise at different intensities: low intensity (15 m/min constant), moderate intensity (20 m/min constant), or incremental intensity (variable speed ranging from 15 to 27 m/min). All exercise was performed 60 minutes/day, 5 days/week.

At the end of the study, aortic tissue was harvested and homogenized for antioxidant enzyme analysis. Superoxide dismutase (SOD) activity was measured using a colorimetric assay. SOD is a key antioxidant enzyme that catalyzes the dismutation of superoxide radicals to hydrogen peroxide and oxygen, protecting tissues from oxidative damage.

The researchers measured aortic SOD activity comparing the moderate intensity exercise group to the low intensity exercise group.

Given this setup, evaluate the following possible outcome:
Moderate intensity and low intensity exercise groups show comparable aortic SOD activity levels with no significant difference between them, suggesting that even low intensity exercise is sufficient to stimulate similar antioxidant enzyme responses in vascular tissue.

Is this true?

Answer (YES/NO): YES